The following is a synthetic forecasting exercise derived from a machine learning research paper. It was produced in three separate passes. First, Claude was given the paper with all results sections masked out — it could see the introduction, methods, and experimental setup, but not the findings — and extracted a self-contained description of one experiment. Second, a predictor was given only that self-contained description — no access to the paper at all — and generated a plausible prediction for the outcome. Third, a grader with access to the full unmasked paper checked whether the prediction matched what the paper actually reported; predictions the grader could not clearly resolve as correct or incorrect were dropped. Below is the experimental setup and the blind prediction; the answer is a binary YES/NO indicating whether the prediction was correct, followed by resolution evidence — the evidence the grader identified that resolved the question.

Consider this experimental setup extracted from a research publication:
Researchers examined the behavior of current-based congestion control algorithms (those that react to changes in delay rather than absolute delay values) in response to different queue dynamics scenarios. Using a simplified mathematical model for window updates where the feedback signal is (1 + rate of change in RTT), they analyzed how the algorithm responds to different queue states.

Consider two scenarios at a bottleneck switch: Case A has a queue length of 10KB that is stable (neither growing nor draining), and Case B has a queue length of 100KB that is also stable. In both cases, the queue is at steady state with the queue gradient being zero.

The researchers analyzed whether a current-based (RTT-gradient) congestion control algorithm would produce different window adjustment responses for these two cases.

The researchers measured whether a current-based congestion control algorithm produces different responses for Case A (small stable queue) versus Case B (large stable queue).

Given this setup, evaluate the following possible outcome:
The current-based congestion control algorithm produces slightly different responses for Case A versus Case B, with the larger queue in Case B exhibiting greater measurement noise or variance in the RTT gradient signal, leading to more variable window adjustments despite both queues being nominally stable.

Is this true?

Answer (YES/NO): NO